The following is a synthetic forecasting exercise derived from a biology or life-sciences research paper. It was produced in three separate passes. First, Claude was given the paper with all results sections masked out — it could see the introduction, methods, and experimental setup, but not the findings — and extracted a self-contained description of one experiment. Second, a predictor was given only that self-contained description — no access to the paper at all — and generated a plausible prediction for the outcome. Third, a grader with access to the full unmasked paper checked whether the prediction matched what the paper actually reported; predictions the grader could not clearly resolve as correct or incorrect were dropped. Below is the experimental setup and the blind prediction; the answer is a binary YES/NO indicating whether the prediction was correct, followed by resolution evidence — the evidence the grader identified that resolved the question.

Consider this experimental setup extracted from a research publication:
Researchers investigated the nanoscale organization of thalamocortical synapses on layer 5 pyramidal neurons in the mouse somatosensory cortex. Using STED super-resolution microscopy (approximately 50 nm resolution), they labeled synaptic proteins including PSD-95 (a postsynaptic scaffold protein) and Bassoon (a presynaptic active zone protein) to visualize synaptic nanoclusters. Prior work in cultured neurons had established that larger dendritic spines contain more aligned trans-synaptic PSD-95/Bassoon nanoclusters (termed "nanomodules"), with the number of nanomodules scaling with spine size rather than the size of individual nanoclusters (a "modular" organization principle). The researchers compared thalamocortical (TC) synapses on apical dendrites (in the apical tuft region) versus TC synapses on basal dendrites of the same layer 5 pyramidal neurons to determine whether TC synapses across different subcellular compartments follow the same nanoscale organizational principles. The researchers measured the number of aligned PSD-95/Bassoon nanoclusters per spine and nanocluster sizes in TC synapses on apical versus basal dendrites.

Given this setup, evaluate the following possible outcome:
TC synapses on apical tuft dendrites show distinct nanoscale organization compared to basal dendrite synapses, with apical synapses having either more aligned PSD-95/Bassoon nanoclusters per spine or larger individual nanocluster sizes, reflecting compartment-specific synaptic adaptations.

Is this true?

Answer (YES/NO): NO